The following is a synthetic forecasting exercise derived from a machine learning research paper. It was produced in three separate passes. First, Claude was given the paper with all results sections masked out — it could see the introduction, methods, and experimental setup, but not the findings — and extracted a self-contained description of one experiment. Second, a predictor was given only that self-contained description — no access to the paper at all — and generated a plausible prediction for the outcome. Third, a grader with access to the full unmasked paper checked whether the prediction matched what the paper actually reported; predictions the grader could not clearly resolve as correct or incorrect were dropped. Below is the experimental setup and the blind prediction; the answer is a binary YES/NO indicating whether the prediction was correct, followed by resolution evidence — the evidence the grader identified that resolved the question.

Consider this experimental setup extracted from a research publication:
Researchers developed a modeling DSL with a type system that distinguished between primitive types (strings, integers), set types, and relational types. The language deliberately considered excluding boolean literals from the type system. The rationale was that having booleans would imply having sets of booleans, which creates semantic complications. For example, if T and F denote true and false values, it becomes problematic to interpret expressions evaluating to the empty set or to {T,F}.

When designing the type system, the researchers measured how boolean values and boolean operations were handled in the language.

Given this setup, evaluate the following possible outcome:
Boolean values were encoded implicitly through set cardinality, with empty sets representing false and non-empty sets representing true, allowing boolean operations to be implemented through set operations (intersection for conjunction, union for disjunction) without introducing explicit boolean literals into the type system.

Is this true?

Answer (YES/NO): NO